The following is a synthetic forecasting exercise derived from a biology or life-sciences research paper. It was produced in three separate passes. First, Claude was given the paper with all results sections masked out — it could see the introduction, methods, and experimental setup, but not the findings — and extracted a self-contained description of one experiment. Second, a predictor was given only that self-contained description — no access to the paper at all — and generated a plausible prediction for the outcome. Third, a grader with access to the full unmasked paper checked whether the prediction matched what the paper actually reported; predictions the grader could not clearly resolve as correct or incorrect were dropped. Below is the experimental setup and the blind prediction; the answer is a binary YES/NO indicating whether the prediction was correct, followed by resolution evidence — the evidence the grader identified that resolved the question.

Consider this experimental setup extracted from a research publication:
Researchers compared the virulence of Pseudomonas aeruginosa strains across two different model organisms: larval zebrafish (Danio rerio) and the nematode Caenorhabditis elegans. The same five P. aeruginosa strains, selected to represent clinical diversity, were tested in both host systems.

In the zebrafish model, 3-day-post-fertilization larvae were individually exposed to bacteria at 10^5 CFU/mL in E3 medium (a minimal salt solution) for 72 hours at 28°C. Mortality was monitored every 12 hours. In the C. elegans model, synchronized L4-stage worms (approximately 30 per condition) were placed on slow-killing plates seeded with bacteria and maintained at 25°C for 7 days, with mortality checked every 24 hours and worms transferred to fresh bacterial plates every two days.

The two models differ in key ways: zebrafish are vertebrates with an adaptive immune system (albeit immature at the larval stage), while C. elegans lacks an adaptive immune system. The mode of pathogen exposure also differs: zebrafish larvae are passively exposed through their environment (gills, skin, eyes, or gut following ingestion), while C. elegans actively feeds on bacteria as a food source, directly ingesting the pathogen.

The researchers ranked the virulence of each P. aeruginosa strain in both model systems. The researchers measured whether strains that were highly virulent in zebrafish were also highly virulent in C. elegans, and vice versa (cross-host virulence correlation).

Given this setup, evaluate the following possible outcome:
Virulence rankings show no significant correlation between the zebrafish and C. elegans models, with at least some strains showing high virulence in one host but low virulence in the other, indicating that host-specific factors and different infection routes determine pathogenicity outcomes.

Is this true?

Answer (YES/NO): YES